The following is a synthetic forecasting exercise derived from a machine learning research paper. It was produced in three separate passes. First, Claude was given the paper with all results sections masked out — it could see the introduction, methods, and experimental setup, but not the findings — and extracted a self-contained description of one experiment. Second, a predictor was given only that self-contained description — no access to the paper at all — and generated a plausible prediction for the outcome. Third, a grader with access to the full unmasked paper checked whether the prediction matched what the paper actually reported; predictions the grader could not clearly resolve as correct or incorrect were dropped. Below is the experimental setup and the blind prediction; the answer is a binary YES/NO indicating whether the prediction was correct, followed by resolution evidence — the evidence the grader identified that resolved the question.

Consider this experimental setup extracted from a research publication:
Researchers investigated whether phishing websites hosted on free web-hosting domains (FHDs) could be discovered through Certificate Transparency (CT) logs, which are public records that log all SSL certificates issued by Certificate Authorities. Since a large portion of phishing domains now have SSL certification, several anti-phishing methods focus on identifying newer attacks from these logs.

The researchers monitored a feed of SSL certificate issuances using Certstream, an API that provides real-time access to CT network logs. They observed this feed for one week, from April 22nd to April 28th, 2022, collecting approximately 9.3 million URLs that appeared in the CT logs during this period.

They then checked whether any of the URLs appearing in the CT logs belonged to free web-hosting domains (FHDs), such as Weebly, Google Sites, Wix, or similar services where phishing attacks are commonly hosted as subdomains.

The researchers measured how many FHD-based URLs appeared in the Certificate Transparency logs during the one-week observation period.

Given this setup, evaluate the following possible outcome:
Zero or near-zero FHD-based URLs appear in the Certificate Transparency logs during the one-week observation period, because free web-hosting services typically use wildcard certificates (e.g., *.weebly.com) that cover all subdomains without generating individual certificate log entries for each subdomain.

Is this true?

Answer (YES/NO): YES